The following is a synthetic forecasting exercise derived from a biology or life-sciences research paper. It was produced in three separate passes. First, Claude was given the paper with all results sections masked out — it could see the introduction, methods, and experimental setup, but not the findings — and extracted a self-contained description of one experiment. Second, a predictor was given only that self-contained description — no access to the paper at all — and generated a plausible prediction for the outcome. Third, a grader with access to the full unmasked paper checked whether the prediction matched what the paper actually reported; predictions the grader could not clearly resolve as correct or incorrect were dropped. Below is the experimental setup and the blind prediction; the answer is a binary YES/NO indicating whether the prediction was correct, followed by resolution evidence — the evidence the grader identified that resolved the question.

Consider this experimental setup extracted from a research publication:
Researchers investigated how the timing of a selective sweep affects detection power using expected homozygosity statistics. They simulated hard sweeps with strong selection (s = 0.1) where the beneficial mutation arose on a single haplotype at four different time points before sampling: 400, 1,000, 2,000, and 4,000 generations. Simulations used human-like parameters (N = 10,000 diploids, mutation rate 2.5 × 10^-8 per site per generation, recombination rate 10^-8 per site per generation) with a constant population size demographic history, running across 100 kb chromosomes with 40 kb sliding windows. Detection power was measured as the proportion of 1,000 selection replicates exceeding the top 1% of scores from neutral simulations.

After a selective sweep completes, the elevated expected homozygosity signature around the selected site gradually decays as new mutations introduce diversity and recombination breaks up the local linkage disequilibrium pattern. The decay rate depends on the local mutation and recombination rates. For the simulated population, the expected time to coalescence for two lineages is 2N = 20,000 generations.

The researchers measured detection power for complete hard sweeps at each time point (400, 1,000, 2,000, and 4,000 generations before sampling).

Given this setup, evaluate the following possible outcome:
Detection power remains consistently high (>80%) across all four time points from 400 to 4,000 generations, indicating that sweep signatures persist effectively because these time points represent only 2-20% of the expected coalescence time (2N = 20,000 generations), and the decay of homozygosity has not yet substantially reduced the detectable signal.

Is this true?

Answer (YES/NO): NO